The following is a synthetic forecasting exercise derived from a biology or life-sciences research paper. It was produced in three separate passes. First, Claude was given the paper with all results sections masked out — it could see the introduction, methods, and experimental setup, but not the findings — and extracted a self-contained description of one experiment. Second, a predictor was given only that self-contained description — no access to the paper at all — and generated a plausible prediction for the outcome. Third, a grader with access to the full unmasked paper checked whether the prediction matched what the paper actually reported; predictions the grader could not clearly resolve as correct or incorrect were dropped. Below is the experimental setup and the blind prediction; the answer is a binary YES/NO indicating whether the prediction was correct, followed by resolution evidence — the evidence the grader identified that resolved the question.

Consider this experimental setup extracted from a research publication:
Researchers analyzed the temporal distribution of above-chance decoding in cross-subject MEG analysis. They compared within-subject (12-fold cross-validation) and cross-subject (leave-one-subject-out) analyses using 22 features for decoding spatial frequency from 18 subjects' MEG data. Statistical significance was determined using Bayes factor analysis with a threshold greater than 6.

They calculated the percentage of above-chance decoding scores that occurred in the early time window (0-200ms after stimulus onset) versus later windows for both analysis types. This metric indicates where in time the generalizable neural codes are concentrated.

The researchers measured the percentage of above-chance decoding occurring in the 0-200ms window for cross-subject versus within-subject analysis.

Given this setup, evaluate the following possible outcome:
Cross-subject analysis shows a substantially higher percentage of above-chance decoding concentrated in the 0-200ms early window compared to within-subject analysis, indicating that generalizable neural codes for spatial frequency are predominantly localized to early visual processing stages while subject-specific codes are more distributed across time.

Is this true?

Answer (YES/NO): YES